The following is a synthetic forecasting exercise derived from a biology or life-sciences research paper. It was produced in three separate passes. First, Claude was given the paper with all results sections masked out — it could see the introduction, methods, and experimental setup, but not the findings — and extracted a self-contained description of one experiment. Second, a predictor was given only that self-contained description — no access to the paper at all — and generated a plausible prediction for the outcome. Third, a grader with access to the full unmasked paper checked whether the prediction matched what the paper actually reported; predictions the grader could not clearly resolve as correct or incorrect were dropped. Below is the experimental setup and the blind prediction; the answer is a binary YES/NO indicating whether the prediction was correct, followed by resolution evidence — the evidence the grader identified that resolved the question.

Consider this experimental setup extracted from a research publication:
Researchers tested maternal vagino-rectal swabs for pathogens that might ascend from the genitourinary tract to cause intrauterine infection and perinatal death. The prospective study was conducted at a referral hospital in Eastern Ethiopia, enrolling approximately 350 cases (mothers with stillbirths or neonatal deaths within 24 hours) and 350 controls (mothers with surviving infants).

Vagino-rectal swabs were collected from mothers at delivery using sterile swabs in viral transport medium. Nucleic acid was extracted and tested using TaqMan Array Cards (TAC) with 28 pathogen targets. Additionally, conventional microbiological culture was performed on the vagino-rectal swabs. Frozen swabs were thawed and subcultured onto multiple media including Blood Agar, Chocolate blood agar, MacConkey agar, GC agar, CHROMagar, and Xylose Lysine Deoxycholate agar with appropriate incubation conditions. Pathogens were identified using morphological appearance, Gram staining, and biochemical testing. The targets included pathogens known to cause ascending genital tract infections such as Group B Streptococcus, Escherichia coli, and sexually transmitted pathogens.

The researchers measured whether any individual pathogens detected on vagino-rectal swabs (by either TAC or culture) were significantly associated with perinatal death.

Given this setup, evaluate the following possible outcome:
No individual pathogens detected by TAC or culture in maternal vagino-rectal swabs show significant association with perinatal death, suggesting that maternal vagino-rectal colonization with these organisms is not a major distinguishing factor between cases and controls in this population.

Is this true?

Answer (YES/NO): NO